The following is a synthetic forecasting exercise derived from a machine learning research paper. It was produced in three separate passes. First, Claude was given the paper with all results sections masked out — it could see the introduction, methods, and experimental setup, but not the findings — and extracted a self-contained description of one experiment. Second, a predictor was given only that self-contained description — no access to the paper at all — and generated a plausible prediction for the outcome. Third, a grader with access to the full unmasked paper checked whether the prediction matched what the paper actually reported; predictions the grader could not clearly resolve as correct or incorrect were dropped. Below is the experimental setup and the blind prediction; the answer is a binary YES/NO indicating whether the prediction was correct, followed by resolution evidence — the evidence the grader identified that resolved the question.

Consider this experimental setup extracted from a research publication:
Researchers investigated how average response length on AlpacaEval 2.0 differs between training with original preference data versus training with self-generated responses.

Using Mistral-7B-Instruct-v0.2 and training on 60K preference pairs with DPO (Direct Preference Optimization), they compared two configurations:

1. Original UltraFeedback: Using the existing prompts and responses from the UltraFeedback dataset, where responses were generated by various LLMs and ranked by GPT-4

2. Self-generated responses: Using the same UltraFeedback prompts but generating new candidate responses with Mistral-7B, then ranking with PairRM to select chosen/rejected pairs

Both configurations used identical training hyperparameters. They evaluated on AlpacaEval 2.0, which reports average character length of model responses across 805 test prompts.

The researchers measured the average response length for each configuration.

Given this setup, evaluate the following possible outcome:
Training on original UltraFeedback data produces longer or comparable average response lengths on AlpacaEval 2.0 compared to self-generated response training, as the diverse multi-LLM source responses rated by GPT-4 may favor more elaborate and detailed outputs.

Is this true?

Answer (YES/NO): NO